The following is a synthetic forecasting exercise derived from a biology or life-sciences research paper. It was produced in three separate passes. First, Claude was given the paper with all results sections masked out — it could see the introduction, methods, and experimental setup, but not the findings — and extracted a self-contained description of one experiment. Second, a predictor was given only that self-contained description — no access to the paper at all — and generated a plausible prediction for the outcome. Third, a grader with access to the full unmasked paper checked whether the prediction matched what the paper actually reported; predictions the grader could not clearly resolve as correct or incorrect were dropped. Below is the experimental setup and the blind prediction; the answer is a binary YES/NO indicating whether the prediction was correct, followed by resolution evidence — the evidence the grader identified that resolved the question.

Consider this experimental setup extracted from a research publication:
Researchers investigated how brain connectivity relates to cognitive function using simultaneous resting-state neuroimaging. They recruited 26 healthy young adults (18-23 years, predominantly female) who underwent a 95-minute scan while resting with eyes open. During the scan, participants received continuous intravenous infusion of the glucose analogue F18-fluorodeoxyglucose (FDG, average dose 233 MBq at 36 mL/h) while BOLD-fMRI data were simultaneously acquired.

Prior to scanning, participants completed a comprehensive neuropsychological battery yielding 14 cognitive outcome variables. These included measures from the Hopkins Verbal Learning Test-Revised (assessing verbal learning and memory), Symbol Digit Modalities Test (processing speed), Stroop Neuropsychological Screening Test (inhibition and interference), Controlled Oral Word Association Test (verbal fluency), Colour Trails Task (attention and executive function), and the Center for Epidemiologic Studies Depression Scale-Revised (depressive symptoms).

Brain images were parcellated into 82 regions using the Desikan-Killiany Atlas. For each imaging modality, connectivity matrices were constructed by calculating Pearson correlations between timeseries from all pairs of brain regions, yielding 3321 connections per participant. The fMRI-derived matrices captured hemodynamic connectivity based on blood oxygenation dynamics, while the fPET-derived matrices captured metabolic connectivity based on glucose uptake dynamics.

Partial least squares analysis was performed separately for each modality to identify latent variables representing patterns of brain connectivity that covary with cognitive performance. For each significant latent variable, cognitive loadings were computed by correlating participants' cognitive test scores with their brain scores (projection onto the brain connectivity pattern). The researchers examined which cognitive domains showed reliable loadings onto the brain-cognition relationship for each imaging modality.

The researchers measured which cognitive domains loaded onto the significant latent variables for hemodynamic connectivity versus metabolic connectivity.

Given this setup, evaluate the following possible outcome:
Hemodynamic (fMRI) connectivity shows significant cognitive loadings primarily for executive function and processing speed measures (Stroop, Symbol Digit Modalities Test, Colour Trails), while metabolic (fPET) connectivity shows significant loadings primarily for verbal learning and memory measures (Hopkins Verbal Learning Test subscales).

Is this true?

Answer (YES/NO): NO